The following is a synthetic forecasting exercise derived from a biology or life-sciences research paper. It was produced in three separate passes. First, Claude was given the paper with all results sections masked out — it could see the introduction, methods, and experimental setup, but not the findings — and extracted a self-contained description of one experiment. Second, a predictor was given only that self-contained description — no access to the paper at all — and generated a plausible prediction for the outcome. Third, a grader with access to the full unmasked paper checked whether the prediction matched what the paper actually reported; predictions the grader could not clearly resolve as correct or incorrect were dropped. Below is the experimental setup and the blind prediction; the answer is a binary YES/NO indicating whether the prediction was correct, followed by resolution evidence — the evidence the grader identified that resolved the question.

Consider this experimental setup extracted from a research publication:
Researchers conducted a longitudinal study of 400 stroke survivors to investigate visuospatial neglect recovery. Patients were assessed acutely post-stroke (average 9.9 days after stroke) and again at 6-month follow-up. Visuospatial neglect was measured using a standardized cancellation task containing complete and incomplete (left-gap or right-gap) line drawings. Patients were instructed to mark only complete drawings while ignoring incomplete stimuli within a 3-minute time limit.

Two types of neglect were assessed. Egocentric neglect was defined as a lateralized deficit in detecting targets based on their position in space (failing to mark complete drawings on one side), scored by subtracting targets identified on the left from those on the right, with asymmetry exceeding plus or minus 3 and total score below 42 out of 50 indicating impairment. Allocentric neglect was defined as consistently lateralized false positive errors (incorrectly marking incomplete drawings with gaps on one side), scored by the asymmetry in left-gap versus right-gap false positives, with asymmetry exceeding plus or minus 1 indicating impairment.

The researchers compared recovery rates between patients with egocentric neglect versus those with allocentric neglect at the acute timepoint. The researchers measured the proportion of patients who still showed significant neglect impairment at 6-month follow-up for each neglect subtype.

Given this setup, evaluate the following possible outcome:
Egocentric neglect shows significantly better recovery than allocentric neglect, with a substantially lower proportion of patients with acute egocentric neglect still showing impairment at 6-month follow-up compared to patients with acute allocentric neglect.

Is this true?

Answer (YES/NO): NO